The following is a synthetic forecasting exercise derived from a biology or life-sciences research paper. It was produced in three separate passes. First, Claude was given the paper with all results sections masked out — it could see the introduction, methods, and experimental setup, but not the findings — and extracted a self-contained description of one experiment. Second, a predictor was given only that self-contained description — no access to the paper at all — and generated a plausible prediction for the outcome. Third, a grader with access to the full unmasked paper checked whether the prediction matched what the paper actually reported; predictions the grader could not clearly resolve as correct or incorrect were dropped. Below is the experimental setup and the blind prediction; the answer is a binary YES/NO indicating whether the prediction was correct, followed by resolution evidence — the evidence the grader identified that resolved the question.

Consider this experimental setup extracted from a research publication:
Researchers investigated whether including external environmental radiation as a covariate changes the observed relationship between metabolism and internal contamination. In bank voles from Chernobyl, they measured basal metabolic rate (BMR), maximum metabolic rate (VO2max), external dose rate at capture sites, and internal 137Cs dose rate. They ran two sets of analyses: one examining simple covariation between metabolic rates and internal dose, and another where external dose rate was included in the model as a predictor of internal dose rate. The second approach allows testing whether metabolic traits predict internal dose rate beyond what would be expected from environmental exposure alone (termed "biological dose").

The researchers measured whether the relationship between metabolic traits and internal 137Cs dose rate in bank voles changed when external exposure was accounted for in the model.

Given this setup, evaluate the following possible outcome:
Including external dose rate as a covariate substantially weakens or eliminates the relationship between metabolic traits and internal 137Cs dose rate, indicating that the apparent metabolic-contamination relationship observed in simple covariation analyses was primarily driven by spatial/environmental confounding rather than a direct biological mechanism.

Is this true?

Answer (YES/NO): NO